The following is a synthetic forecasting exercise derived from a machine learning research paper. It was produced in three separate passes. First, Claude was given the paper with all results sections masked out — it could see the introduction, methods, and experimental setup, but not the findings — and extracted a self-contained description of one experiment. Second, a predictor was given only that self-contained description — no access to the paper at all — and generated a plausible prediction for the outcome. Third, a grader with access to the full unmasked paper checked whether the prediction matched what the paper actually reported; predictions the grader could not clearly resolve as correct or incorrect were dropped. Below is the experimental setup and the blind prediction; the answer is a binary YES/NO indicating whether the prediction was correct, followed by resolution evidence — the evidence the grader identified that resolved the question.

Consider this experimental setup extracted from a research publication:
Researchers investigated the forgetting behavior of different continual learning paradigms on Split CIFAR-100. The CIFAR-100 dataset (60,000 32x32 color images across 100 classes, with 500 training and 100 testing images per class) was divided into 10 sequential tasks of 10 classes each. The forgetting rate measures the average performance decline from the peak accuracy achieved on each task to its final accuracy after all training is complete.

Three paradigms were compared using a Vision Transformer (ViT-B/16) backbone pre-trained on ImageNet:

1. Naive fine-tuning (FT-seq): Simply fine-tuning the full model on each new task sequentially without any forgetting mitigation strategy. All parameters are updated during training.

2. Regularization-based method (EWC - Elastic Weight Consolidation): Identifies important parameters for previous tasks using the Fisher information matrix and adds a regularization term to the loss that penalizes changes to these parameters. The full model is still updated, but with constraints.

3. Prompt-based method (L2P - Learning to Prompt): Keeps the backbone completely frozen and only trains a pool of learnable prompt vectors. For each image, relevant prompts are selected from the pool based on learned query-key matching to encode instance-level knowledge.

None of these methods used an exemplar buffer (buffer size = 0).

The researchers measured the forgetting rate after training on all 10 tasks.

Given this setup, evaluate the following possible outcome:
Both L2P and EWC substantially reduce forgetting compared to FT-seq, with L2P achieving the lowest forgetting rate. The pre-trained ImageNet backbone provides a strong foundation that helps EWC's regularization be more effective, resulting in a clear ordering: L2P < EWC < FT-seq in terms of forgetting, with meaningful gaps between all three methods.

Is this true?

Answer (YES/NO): YES